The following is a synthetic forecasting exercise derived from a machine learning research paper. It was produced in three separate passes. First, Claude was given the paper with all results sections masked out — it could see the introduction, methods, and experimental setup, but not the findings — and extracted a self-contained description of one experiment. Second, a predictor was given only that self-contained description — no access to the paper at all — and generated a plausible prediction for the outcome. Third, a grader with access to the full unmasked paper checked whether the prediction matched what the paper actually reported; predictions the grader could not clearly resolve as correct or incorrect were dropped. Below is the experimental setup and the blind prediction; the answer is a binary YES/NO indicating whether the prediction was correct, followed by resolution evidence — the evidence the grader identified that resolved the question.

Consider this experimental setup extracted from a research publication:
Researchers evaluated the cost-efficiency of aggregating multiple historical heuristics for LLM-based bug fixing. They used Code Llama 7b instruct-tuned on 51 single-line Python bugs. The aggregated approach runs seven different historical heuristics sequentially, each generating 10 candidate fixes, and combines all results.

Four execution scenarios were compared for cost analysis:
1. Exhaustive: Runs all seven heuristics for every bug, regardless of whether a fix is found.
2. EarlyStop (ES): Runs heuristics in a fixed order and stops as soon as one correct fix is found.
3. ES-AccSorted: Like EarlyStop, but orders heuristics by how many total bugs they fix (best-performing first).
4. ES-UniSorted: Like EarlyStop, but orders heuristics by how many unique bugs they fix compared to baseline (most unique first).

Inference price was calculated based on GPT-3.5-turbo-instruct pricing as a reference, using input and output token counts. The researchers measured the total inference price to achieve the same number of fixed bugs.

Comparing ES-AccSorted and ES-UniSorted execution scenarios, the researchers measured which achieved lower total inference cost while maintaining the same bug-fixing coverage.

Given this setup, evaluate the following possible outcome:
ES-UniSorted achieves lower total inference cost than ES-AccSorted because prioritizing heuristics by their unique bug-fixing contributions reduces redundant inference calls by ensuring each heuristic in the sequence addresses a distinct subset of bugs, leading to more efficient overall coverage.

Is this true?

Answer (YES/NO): NO